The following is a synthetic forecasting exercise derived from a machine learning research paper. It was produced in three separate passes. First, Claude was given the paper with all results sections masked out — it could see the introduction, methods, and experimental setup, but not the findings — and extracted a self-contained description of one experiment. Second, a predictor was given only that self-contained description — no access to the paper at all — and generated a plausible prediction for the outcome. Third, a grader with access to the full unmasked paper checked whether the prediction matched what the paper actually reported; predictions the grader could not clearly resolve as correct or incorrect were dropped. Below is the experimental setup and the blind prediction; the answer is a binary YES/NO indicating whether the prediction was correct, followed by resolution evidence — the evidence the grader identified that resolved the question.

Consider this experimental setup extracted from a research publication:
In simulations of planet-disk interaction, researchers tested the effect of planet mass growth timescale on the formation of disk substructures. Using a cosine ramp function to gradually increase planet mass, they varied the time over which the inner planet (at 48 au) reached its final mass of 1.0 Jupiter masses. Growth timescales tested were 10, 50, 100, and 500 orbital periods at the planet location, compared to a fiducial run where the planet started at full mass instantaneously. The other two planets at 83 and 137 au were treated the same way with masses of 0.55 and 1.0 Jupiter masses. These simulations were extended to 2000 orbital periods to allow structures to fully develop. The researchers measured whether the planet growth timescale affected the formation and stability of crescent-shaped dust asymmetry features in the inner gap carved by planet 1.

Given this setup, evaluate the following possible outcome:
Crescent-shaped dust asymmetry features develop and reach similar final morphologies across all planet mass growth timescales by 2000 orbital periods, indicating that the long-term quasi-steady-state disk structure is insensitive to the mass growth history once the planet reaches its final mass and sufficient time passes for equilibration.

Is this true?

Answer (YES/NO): YES